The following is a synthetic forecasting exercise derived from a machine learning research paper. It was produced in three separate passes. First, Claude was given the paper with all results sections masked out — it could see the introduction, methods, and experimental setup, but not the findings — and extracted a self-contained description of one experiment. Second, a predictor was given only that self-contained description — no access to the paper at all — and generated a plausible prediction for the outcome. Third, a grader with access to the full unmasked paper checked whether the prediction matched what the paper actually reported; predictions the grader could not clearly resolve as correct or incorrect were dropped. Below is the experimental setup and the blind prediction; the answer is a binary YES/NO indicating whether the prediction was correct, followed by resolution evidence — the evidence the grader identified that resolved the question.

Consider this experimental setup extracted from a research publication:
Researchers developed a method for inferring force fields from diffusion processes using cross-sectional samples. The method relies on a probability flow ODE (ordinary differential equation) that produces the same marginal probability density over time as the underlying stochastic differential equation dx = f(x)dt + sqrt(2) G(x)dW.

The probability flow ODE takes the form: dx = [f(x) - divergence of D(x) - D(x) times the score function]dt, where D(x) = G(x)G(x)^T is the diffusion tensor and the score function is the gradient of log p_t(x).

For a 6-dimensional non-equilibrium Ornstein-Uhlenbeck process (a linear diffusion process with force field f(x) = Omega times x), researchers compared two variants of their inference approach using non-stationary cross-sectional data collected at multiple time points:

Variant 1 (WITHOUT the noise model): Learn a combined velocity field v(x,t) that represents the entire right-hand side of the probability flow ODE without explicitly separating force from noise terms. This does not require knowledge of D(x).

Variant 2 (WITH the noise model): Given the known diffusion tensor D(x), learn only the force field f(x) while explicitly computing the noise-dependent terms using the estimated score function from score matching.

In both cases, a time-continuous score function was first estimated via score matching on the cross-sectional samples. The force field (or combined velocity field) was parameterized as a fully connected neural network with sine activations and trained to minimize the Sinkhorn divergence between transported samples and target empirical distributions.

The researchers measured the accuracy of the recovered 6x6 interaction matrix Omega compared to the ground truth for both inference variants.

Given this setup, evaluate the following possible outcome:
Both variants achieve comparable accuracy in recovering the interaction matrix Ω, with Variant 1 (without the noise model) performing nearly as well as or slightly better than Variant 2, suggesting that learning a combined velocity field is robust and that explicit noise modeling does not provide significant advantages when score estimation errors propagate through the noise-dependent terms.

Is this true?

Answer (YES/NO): NO